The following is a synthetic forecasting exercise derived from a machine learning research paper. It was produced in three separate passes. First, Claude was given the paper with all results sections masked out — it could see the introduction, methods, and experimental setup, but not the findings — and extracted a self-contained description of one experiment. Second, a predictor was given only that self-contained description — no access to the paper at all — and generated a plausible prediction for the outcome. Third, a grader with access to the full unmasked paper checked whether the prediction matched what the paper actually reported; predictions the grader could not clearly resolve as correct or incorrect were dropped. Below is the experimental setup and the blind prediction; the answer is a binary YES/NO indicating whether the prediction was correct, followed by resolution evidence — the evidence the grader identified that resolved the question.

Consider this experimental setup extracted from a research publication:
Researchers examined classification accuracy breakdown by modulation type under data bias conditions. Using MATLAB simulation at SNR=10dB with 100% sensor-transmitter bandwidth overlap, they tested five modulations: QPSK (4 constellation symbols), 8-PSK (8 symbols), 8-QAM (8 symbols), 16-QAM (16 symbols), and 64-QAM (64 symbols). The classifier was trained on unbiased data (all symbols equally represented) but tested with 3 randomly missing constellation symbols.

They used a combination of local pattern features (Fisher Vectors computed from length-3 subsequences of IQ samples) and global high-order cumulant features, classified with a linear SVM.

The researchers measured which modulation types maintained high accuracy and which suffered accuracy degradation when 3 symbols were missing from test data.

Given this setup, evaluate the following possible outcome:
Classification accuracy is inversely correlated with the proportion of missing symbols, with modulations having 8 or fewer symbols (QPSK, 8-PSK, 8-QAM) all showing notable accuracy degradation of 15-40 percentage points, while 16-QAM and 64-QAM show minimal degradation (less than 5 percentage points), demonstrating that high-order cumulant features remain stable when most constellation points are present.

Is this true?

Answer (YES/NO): NO